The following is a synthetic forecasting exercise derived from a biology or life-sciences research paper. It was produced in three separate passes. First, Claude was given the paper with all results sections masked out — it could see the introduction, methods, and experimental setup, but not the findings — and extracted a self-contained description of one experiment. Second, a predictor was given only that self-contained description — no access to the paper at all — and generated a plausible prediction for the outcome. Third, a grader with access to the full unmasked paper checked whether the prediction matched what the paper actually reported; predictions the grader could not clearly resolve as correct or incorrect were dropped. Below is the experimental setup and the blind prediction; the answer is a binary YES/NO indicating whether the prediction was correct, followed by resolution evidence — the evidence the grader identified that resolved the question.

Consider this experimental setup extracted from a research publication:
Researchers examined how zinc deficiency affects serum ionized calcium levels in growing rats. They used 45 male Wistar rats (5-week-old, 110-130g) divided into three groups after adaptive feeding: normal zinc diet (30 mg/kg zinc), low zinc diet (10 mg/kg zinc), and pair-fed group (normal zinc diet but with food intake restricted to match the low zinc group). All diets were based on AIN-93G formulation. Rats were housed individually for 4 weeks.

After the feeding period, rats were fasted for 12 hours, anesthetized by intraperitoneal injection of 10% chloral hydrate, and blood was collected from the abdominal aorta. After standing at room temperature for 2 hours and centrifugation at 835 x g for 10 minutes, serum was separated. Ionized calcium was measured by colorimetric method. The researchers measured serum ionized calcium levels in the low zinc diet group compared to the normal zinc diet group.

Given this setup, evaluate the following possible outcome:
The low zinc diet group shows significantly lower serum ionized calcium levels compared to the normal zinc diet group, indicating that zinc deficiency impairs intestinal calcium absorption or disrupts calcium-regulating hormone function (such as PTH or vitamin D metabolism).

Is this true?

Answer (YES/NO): NO